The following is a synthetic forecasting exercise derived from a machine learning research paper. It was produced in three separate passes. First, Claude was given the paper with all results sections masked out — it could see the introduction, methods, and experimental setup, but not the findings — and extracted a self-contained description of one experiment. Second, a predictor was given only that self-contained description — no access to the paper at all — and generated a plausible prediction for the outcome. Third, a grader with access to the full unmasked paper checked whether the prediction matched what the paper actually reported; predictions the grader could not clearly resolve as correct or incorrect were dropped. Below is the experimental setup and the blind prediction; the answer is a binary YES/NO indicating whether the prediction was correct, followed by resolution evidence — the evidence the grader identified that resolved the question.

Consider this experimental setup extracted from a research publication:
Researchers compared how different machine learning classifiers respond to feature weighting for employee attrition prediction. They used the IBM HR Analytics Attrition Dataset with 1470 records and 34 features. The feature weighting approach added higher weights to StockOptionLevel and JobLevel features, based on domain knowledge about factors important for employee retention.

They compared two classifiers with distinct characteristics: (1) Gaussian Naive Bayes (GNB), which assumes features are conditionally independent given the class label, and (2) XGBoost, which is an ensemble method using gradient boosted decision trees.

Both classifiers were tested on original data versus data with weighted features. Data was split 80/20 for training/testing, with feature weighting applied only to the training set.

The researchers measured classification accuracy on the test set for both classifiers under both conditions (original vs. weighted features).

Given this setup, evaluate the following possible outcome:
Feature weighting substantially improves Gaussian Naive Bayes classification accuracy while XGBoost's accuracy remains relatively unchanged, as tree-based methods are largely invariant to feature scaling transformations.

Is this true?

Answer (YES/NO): NO